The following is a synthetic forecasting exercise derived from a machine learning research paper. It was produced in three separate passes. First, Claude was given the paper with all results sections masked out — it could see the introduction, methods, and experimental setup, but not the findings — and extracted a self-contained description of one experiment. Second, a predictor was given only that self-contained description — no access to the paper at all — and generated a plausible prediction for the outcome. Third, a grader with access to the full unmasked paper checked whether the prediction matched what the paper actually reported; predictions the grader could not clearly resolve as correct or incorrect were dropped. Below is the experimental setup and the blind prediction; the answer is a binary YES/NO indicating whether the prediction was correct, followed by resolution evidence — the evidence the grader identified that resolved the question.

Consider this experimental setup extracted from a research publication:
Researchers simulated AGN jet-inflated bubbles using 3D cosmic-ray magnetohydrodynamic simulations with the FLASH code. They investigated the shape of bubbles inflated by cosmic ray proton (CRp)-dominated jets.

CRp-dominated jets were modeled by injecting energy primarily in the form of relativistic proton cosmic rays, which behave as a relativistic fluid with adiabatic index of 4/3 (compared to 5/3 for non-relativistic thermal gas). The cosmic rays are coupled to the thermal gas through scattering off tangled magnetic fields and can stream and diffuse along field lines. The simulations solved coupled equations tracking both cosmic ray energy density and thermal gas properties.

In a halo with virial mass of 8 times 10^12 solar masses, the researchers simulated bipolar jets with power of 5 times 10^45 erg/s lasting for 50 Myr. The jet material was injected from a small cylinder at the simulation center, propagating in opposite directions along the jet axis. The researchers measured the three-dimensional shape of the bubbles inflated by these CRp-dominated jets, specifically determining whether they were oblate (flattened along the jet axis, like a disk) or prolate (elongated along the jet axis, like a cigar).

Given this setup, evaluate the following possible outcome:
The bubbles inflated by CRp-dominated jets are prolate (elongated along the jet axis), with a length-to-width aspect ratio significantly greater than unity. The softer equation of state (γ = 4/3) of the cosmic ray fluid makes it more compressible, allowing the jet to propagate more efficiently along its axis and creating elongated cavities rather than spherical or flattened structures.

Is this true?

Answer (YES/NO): NO